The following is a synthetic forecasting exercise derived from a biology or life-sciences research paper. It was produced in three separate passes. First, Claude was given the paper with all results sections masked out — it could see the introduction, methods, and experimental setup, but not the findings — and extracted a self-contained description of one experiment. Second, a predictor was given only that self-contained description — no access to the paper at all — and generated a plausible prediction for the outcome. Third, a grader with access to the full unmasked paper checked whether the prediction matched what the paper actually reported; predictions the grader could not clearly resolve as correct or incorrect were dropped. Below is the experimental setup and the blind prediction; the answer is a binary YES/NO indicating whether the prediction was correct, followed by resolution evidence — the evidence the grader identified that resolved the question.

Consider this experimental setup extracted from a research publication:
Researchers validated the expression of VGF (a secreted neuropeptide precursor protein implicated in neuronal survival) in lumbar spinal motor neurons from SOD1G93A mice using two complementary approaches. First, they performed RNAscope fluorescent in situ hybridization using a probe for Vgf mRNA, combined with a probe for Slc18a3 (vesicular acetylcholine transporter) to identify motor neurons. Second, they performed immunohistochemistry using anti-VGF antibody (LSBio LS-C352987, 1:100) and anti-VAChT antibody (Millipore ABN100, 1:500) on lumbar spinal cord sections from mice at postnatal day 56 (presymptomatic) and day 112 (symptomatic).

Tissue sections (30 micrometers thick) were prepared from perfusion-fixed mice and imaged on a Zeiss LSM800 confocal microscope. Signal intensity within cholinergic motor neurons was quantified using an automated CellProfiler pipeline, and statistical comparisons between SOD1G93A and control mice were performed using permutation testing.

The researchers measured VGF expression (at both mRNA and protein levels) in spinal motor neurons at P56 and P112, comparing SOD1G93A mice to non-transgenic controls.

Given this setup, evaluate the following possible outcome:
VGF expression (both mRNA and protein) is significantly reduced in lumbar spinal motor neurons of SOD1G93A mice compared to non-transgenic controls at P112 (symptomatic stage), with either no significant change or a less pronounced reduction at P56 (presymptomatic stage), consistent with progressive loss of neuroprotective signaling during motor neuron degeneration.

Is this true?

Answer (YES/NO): NO